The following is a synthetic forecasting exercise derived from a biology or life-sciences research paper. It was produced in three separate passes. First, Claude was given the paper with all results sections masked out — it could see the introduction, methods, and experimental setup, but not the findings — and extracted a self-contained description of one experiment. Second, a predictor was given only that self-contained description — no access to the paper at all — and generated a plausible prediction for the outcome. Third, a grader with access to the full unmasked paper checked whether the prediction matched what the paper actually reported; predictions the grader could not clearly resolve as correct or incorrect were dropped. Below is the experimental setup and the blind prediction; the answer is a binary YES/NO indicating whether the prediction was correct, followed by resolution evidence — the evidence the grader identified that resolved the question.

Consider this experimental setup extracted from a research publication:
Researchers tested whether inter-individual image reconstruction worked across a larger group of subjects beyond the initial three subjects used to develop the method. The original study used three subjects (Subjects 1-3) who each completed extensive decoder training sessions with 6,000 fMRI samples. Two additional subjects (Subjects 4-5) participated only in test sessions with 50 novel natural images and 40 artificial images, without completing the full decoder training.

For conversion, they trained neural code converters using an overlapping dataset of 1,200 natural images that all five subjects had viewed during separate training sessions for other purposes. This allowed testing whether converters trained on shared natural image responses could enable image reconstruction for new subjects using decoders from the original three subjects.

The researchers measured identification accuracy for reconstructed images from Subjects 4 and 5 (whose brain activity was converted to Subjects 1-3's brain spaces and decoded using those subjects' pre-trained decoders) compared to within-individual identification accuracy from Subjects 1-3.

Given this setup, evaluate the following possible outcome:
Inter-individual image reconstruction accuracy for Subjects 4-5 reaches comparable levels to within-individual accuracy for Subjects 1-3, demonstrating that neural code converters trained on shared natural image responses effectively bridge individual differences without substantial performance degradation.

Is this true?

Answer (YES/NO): NO